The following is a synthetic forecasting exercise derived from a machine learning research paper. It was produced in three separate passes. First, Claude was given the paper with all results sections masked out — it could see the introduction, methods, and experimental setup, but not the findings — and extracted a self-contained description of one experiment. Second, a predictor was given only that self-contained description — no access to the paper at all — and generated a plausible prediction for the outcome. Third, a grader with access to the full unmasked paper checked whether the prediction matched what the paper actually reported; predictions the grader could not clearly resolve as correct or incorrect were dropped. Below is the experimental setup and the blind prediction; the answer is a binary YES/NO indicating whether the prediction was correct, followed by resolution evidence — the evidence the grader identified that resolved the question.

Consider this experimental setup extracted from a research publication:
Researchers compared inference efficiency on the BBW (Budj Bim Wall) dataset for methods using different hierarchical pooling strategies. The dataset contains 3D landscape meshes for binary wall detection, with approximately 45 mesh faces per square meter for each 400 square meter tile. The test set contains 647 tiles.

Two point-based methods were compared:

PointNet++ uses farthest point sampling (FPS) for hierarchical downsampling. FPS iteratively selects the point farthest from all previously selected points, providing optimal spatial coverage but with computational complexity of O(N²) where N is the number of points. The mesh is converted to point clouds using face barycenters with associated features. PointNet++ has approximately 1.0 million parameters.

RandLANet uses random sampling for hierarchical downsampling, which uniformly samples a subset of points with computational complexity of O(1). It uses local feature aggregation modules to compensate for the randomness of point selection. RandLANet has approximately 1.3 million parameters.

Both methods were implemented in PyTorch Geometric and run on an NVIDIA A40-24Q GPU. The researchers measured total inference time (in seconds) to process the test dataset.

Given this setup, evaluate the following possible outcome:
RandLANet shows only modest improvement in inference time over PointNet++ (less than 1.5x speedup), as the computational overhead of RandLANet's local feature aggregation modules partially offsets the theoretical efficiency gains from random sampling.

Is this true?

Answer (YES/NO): NO